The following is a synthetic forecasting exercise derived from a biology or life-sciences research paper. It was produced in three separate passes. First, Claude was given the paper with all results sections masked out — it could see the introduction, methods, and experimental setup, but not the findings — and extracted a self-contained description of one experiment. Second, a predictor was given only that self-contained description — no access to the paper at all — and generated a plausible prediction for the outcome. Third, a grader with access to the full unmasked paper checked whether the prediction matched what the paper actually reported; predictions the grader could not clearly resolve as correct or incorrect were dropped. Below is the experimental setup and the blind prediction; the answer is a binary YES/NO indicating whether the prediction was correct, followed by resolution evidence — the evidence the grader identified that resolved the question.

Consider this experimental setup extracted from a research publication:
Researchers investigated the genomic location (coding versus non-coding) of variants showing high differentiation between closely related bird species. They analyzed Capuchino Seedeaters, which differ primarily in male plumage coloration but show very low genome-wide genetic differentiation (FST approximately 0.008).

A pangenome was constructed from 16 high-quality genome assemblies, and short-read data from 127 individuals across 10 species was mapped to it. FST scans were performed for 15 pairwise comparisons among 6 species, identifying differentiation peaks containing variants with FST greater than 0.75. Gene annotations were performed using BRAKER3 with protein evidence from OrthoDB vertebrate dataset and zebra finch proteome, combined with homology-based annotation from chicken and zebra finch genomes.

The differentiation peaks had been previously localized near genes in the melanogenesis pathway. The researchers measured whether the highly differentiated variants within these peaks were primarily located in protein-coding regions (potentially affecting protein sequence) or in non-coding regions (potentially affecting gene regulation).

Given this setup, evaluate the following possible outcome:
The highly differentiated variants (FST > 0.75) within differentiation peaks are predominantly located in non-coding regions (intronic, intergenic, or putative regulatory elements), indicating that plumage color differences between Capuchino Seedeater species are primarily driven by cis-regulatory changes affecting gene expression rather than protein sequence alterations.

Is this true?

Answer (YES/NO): YES